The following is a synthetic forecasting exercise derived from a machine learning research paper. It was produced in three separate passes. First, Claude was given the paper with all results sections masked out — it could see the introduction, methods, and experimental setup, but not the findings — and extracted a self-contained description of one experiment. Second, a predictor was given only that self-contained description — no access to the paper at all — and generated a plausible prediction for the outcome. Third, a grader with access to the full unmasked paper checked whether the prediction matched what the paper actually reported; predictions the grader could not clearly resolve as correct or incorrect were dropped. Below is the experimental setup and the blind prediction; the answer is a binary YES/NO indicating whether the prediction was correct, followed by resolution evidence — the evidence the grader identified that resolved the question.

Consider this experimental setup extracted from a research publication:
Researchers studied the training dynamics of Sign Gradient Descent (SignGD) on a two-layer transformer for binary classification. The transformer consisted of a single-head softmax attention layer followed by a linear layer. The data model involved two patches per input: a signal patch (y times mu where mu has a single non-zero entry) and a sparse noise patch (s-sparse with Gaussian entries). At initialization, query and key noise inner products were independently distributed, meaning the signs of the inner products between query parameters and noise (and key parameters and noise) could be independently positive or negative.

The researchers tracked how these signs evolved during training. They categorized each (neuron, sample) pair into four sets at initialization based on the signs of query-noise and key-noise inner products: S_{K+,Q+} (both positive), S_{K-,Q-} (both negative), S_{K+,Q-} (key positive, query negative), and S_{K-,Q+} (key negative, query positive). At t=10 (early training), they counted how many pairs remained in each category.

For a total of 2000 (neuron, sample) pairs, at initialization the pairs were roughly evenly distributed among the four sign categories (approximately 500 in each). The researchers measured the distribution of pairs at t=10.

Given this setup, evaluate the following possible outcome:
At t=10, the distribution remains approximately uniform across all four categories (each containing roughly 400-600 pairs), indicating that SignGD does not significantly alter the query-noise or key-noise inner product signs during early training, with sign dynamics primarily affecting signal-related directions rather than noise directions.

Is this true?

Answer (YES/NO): NO